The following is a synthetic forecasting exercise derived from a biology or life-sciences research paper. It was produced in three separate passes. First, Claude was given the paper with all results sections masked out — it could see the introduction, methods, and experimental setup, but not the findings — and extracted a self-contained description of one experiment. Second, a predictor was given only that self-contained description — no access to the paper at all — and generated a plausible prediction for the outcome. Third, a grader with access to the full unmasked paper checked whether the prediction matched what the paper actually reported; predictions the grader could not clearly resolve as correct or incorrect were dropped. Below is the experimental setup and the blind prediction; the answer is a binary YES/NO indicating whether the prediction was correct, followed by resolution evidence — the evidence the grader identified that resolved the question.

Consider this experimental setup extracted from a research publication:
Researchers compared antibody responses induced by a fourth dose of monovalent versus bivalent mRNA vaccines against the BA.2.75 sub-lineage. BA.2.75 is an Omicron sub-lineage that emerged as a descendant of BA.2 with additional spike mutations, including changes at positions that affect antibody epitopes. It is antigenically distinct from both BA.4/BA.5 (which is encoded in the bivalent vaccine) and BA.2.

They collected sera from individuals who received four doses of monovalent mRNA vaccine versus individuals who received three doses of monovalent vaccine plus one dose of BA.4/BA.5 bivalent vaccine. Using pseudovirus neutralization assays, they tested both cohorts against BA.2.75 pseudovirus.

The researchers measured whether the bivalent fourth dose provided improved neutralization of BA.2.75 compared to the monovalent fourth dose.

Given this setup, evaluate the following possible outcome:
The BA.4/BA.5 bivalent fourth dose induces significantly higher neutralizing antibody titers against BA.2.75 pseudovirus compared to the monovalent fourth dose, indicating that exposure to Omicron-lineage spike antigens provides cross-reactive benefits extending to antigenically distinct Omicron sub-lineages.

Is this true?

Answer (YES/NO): NO